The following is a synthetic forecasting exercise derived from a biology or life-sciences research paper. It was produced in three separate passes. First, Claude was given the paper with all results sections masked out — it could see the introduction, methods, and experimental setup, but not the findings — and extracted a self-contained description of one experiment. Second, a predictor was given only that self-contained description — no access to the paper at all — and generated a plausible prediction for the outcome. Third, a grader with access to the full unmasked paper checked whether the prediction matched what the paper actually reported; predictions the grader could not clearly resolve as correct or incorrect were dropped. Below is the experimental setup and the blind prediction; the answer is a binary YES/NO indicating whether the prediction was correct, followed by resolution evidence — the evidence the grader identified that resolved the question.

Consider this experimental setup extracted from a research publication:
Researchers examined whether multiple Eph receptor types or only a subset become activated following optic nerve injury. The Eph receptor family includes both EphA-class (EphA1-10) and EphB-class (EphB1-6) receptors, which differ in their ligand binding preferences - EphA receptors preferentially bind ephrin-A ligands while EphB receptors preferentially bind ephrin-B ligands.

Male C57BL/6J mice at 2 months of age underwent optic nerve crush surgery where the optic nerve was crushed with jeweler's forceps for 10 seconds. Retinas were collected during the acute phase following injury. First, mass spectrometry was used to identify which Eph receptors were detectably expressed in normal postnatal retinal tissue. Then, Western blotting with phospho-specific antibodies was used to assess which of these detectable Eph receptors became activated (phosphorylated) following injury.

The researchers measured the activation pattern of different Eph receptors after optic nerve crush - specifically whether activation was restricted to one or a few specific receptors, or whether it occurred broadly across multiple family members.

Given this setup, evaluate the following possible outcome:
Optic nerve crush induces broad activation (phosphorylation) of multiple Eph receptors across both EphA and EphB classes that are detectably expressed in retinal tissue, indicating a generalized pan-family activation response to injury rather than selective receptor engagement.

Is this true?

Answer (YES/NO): YES